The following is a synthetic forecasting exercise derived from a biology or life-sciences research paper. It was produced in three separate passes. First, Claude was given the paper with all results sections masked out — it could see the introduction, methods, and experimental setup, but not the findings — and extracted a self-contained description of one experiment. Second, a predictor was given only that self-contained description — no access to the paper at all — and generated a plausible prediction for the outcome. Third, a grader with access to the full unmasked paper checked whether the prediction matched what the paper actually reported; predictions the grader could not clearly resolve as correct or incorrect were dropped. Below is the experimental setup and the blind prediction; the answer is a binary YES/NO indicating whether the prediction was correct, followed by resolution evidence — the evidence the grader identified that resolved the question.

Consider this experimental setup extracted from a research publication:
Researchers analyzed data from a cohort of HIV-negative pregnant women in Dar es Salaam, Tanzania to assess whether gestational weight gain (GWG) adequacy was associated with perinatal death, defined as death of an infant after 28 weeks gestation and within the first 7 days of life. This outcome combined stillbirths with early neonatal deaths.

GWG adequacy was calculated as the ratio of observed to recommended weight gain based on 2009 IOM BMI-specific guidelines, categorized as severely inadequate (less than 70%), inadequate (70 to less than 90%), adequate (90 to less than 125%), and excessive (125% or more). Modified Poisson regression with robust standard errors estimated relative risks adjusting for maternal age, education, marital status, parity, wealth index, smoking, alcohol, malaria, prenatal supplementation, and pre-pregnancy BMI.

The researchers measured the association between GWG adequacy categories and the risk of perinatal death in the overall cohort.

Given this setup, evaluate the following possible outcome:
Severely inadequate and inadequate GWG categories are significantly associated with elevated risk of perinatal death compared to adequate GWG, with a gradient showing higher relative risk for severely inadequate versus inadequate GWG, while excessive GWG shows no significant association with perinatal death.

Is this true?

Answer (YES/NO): NO